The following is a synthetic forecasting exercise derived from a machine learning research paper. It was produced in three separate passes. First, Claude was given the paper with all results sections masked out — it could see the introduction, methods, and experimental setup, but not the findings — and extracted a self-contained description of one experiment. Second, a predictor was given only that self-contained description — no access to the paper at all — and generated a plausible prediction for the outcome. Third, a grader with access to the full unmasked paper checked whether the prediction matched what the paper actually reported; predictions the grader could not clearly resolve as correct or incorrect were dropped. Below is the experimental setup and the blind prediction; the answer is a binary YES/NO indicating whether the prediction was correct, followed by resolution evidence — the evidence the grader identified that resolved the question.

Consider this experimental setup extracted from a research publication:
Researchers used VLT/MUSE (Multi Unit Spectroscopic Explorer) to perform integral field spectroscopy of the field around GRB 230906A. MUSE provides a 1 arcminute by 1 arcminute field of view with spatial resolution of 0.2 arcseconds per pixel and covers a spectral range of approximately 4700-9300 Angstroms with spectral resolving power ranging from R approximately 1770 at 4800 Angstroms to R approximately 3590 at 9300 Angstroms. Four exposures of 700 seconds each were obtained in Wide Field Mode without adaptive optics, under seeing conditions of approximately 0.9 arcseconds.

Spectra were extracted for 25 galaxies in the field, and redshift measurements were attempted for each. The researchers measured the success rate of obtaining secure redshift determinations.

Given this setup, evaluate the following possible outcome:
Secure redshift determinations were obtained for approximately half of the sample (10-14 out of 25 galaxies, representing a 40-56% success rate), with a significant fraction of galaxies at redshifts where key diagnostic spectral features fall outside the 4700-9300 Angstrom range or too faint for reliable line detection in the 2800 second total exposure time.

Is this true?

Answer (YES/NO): NO